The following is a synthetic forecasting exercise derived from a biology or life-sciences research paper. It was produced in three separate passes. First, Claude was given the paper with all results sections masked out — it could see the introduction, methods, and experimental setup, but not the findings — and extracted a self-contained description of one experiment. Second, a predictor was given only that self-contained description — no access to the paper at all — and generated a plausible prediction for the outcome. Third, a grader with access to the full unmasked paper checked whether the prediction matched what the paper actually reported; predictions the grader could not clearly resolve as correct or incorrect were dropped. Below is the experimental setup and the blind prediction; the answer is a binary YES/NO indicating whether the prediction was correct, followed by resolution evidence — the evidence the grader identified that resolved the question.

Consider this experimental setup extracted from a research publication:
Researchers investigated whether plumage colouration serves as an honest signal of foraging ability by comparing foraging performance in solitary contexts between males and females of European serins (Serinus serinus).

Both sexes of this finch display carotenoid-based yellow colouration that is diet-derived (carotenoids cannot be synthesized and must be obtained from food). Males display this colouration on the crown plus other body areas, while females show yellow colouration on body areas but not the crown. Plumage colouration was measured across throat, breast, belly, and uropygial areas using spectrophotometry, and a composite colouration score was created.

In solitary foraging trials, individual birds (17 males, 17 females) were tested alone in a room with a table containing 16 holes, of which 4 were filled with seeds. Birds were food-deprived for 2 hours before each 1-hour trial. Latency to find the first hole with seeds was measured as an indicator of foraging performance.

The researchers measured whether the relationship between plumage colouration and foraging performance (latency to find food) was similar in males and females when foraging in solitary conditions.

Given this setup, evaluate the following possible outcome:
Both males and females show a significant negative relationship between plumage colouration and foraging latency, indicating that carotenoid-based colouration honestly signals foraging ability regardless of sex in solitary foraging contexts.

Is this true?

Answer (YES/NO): YES